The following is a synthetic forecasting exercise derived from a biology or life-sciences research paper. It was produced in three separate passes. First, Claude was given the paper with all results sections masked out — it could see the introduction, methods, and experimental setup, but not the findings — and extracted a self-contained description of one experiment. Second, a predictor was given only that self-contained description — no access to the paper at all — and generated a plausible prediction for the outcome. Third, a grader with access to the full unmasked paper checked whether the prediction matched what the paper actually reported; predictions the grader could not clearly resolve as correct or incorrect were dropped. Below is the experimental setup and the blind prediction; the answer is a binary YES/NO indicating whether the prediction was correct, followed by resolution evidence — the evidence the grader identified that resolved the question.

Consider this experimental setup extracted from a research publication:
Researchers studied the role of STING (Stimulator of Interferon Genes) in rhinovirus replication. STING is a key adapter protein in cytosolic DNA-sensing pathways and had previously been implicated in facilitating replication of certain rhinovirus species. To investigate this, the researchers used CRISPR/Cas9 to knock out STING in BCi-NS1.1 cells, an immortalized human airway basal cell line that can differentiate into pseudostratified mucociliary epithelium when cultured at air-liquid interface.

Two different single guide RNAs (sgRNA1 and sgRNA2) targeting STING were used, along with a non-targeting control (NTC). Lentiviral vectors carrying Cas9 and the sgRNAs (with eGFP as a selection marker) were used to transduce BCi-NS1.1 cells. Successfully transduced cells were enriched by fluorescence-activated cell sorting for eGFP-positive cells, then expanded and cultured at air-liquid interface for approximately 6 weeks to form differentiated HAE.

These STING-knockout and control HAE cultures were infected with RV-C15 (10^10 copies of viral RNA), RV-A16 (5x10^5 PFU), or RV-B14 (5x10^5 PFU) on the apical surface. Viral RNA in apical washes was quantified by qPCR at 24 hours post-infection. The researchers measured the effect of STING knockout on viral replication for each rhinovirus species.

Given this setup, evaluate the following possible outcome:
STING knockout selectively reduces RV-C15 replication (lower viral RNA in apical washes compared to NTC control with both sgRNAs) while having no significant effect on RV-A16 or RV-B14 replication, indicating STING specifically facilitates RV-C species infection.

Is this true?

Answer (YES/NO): NO